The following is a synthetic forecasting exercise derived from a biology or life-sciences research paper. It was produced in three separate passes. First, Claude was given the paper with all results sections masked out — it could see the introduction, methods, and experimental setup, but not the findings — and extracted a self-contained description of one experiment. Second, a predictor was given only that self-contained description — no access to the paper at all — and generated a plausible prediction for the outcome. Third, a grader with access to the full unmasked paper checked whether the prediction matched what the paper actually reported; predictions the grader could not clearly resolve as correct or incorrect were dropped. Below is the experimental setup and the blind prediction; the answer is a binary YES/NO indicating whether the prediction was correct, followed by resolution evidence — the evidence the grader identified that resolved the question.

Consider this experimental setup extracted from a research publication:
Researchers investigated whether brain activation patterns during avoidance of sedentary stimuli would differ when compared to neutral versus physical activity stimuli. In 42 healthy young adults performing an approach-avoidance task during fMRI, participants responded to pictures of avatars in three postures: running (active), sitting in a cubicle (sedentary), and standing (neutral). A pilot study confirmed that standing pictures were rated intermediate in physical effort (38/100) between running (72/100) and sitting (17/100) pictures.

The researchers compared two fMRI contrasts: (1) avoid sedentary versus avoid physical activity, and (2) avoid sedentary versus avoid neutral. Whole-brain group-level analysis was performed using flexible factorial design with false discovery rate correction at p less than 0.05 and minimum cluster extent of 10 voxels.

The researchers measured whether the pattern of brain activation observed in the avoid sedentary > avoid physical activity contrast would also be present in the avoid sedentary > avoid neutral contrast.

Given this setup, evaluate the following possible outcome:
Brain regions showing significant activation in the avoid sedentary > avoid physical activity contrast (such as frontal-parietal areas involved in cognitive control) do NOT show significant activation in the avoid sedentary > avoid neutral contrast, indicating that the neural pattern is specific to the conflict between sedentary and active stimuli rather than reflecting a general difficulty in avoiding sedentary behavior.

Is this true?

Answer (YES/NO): YES